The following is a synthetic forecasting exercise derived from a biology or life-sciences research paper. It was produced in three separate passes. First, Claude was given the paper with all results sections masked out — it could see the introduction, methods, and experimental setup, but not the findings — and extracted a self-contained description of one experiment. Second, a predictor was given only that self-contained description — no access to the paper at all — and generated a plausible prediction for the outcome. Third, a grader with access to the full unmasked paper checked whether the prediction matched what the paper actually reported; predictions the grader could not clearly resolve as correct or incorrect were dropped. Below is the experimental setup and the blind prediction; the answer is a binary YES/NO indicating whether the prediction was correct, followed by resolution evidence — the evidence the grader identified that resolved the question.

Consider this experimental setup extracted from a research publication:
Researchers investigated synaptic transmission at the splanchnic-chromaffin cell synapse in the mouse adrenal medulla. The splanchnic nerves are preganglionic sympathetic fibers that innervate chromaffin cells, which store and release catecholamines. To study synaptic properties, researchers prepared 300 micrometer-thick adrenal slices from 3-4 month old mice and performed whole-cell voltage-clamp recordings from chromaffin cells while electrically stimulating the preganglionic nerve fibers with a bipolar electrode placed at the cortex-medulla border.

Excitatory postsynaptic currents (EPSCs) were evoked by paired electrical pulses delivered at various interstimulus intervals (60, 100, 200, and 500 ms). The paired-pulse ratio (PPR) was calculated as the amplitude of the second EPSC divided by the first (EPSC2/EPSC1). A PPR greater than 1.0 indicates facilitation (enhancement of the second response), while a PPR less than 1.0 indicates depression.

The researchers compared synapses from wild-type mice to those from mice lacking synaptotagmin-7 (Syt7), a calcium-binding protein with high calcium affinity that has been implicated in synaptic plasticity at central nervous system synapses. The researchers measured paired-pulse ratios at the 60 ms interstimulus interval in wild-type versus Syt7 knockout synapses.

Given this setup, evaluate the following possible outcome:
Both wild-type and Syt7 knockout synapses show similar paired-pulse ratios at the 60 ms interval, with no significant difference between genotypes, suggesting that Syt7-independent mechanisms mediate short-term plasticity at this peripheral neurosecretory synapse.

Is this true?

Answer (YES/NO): NO